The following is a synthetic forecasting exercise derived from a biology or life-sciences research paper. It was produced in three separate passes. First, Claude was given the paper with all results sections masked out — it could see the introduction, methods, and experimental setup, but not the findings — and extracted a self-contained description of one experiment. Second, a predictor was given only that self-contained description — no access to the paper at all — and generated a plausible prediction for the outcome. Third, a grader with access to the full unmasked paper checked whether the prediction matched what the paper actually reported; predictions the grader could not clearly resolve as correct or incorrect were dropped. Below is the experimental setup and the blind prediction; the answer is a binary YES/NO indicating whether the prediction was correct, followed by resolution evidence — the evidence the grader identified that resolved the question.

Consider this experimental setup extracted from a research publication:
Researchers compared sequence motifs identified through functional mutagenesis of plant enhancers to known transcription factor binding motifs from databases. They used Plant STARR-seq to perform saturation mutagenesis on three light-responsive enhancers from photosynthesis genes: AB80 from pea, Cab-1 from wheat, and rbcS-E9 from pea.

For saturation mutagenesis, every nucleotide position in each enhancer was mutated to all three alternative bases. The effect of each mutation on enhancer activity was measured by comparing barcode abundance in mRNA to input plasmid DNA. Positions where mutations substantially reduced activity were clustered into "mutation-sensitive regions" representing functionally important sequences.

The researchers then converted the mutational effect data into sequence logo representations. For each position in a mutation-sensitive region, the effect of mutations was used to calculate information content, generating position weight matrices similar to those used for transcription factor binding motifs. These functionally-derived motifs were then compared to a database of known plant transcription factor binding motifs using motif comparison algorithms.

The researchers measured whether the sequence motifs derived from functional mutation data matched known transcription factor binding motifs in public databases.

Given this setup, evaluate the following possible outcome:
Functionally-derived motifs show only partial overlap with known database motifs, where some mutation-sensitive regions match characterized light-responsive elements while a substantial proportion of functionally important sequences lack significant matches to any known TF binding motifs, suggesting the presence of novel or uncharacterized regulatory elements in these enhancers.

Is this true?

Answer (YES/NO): NO